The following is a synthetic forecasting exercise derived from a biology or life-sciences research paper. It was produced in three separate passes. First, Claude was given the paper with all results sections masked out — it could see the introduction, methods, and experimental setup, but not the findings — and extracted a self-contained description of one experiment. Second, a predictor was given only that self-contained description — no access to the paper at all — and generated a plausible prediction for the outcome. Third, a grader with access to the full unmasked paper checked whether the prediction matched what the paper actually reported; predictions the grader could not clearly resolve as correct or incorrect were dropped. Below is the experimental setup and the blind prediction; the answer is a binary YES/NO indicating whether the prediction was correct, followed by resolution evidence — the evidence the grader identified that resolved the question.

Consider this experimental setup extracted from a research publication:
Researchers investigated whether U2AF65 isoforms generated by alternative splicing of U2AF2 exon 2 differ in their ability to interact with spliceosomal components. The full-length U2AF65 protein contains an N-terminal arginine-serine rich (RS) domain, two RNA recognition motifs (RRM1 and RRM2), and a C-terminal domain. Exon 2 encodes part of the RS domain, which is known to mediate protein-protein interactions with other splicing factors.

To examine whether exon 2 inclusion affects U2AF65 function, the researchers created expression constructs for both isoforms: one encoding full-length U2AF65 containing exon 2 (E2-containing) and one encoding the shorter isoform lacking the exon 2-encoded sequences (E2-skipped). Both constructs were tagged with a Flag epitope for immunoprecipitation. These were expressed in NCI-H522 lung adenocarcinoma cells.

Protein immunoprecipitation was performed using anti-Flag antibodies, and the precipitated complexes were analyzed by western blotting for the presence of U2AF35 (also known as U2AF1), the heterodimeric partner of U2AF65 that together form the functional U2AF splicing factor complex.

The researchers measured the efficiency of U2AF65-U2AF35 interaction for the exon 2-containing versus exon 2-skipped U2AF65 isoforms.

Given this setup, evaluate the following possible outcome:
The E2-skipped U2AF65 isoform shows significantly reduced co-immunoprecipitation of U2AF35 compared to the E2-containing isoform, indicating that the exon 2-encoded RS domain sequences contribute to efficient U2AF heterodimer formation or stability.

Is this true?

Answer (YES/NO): NO